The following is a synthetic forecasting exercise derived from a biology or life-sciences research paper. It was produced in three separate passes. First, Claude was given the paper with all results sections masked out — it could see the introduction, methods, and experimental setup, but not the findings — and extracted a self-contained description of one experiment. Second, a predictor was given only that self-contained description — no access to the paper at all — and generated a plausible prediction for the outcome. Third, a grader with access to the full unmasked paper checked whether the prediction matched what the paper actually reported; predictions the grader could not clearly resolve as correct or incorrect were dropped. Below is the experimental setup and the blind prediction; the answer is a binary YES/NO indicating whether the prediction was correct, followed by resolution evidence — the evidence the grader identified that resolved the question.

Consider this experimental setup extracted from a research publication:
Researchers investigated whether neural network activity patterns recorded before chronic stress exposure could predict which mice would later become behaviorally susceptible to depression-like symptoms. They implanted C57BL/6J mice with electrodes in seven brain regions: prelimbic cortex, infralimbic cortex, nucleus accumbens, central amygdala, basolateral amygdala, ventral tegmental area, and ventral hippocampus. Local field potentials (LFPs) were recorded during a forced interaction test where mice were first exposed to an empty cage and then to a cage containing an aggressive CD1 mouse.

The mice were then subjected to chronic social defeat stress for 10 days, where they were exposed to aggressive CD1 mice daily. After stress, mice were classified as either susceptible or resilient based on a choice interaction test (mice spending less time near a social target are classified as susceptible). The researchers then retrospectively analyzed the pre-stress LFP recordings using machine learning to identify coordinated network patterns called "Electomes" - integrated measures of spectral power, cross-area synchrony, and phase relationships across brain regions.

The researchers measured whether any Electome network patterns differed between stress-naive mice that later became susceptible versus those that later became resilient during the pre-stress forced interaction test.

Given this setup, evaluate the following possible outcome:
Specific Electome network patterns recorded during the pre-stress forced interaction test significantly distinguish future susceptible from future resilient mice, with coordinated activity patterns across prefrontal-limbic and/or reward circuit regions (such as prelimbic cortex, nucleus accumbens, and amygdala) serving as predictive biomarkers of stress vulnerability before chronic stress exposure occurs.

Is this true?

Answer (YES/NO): YES